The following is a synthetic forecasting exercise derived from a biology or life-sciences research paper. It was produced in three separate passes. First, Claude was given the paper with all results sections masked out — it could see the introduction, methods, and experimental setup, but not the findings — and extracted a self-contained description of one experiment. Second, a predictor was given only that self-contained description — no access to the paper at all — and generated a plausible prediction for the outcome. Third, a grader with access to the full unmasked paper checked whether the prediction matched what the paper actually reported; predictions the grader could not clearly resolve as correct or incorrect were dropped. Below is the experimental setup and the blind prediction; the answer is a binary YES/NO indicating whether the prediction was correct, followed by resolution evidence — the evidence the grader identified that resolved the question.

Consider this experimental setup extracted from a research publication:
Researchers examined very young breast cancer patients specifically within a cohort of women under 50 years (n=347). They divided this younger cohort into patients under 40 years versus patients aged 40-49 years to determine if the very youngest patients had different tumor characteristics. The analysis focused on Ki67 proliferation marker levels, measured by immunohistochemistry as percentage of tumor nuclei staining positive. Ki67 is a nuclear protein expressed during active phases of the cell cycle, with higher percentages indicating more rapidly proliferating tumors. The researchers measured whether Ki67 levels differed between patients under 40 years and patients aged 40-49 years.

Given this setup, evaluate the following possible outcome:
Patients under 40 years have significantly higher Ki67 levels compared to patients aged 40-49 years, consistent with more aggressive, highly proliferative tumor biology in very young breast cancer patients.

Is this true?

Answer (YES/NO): YES